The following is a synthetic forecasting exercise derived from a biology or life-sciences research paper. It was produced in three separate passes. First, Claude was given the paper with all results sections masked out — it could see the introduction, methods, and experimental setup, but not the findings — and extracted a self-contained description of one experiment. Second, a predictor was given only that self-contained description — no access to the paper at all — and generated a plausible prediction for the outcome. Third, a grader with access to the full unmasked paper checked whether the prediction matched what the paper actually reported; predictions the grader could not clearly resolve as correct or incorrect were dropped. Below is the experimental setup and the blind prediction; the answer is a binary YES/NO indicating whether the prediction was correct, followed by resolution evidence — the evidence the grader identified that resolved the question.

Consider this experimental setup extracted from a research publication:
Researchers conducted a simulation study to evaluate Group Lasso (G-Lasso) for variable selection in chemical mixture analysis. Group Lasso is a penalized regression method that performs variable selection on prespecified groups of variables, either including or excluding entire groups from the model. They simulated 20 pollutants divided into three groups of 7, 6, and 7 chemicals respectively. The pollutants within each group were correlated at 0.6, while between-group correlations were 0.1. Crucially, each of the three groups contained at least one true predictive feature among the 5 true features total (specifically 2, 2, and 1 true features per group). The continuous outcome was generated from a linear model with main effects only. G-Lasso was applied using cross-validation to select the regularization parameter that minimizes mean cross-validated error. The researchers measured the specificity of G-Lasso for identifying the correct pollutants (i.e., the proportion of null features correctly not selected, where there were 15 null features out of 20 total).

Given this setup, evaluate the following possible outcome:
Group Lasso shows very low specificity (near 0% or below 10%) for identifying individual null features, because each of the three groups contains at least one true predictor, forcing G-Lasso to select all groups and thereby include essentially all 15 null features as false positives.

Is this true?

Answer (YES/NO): YES